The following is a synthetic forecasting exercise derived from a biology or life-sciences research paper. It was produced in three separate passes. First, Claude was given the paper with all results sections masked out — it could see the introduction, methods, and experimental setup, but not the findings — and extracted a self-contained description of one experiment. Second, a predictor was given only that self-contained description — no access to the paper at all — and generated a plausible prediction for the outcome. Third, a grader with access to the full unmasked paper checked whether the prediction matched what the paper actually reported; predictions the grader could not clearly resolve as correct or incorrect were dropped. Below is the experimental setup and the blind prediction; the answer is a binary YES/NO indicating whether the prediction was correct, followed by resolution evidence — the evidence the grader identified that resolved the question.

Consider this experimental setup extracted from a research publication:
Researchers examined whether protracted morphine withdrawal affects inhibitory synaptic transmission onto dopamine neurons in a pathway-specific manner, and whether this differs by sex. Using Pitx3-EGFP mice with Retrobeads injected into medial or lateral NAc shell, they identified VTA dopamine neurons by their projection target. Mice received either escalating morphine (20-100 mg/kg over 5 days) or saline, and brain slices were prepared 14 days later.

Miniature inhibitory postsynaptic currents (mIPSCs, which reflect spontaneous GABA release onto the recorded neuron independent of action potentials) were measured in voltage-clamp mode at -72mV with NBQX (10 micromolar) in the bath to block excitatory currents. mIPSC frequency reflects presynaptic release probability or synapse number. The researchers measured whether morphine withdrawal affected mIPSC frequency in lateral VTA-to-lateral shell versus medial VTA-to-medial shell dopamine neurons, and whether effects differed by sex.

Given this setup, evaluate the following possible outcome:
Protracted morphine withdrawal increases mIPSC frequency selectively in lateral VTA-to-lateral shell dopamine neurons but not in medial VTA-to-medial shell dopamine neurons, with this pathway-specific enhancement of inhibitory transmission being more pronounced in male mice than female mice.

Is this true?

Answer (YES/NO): YES